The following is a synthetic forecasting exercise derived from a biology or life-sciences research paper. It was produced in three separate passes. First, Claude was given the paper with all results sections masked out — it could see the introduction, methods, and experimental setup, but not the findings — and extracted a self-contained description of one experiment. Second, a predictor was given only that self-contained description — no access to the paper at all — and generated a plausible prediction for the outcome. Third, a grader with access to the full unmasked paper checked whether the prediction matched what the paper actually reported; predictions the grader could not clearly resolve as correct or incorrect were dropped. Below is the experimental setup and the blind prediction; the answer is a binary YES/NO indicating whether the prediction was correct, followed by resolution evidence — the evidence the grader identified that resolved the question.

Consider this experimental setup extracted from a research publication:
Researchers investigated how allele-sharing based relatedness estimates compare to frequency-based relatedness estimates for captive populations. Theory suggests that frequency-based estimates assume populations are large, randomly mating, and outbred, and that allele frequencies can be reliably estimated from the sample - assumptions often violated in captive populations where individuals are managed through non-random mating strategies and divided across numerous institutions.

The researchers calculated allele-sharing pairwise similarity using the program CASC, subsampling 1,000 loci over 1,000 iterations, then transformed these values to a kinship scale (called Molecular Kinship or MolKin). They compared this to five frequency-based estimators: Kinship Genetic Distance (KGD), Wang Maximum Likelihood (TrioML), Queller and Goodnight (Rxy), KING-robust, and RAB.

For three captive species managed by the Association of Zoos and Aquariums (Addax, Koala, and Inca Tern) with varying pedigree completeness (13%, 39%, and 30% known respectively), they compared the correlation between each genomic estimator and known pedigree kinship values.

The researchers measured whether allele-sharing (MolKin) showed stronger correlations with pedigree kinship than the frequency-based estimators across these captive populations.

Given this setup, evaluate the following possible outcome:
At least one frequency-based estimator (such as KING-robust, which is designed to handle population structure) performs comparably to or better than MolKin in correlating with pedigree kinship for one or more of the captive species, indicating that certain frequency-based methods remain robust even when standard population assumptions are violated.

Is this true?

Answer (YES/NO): YES